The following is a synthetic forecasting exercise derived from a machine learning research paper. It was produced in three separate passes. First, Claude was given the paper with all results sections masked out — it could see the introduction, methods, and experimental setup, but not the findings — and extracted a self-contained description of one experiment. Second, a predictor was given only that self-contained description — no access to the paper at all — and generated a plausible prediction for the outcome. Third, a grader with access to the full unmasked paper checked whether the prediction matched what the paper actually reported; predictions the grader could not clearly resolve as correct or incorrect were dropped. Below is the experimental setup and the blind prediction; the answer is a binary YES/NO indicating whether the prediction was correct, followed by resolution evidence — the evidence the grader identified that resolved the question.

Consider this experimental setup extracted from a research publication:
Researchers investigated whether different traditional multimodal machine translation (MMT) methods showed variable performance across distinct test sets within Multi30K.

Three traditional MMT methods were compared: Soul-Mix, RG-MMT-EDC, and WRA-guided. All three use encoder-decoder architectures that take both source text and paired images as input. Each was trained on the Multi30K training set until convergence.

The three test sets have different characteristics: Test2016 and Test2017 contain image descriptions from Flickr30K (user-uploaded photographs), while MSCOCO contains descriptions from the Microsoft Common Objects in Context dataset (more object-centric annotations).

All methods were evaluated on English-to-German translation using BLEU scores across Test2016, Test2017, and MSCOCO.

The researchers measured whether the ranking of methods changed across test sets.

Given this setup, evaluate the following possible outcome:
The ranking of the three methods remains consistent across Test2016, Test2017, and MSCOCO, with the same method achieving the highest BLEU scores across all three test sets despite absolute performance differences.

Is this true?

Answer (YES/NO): YES